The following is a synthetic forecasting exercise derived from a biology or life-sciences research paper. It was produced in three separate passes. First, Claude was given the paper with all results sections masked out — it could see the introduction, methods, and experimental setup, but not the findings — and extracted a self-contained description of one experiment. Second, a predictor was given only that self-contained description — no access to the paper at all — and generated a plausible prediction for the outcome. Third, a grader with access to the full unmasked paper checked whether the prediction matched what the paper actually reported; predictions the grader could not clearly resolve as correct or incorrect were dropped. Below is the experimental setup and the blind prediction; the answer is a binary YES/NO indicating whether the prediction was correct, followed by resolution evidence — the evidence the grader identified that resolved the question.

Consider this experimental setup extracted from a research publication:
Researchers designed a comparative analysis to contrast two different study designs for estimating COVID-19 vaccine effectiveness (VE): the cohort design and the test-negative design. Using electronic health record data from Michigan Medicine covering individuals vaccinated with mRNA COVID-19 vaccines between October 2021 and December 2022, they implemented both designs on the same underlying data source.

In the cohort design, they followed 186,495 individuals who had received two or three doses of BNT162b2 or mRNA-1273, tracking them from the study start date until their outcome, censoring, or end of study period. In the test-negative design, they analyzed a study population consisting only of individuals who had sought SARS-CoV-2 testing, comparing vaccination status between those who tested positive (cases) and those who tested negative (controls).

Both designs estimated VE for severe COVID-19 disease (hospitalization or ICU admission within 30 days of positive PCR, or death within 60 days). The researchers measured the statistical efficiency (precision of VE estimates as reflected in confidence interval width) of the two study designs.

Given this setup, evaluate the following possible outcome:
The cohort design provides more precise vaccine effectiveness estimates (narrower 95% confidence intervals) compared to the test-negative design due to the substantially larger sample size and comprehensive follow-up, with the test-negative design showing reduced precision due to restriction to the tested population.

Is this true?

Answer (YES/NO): NO